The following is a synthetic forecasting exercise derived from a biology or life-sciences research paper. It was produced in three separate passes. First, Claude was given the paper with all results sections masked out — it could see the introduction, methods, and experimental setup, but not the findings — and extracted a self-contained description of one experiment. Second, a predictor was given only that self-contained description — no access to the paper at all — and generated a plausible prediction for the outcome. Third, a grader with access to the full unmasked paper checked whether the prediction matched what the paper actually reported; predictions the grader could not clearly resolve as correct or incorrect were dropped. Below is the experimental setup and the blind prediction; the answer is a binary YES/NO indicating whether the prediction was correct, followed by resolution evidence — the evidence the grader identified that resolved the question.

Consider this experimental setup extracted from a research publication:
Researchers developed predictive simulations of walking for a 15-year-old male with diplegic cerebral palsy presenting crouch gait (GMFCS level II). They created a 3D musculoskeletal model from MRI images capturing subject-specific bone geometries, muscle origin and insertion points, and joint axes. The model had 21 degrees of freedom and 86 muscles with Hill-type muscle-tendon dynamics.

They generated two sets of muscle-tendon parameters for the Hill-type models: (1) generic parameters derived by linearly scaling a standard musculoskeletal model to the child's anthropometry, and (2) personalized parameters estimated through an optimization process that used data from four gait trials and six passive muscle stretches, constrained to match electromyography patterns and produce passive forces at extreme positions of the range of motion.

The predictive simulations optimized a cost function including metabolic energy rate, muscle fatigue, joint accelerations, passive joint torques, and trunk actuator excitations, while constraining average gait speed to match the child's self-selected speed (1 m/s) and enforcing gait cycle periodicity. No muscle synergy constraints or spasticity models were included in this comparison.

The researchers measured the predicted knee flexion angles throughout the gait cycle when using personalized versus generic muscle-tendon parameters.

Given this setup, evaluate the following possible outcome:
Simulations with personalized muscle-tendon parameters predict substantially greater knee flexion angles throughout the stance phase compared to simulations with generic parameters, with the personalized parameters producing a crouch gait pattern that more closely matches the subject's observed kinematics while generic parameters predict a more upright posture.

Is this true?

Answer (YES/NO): YES